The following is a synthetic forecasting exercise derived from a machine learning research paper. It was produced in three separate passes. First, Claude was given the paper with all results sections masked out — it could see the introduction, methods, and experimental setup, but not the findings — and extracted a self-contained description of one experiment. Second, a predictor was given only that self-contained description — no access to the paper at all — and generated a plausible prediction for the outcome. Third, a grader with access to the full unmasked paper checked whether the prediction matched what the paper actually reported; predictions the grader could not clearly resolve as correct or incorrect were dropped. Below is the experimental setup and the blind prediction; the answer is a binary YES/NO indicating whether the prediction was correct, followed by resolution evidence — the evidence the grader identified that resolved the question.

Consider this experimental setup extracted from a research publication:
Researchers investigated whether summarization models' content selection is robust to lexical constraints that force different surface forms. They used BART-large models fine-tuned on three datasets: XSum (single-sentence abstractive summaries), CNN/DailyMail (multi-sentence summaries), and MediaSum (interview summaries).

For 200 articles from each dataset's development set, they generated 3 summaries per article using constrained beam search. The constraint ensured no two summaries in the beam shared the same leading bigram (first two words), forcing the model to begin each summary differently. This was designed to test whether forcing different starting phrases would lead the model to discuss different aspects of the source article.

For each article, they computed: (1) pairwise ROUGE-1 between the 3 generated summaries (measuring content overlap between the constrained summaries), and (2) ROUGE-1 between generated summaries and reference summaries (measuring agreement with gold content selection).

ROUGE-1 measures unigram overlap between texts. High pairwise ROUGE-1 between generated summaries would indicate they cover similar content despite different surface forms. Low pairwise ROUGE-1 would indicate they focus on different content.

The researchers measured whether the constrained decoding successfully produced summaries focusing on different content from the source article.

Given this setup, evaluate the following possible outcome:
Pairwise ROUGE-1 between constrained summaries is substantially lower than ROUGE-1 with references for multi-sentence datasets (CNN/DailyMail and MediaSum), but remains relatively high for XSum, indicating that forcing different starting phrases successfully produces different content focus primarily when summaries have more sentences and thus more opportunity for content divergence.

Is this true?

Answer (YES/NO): NO